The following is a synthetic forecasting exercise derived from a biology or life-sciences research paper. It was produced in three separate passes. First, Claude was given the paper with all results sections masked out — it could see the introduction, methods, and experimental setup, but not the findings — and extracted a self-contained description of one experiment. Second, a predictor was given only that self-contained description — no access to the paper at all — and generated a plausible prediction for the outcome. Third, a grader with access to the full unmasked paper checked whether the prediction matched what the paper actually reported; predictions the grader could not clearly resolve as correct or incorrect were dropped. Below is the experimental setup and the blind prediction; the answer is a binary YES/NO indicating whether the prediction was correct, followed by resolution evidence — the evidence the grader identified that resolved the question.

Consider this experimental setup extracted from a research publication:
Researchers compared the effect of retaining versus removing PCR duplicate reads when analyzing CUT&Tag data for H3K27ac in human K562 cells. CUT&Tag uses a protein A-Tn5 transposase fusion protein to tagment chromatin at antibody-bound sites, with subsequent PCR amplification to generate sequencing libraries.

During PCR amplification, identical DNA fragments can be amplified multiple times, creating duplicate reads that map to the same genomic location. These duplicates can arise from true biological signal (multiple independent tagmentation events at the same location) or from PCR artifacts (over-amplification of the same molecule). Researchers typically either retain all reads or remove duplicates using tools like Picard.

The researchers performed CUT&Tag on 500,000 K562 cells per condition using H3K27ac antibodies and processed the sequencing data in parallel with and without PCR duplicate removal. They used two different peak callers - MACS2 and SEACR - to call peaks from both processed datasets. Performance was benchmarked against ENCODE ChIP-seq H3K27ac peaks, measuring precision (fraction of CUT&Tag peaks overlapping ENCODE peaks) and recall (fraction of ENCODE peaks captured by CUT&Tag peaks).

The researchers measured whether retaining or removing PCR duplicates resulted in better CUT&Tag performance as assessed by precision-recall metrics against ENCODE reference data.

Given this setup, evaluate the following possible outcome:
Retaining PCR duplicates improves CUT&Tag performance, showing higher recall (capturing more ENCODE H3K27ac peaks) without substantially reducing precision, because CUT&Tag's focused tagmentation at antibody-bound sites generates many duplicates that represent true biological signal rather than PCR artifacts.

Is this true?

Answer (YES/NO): NO